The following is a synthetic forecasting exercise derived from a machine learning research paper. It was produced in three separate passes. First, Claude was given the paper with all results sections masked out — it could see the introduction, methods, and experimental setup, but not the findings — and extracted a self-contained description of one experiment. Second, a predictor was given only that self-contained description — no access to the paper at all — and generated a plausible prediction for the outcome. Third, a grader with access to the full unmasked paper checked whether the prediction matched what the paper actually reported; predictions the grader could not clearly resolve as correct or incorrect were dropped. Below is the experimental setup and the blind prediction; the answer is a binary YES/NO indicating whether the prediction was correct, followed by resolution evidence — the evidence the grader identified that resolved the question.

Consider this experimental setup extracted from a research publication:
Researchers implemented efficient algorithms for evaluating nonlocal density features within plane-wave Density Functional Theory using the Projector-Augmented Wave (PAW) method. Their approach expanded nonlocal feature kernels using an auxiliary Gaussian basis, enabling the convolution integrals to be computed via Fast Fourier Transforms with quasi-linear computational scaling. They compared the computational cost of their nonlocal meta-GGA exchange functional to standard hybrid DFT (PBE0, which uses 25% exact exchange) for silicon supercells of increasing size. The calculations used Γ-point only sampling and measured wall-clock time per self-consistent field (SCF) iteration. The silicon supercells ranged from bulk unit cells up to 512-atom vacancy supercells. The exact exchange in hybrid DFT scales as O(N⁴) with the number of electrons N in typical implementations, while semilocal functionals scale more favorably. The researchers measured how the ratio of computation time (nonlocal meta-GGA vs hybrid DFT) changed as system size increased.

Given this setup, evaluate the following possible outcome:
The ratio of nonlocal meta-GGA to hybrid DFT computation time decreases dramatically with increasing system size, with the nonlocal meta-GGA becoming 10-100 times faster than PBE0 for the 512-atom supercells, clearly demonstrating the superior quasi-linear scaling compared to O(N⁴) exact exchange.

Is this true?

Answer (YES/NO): NO